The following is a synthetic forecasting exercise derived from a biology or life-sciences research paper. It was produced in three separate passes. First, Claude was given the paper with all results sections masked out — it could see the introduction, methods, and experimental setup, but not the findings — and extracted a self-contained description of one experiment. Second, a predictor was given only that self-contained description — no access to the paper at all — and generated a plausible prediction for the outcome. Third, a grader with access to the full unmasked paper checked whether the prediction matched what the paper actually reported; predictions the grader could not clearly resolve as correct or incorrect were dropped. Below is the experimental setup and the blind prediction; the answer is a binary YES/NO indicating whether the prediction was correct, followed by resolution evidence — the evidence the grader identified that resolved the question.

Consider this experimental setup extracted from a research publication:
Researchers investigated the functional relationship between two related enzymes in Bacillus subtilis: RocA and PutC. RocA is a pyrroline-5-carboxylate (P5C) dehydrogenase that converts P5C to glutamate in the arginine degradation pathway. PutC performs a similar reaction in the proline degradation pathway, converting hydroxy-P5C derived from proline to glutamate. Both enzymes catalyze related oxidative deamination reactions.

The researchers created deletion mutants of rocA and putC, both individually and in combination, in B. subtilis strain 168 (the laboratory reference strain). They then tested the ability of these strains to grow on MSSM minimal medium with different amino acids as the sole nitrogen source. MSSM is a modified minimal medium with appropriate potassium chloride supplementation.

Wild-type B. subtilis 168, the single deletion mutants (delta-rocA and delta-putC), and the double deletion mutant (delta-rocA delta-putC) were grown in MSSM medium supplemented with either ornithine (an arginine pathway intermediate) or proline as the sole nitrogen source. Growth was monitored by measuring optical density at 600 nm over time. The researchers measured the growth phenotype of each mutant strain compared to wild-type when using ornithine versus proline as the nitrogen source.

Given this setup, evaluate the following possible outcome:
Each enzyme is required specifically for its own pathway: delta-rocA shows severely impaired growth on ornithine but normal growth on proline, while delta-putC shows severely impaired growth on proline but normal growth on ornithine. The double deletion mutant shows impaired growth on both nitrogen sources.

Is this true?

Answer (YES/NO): NO